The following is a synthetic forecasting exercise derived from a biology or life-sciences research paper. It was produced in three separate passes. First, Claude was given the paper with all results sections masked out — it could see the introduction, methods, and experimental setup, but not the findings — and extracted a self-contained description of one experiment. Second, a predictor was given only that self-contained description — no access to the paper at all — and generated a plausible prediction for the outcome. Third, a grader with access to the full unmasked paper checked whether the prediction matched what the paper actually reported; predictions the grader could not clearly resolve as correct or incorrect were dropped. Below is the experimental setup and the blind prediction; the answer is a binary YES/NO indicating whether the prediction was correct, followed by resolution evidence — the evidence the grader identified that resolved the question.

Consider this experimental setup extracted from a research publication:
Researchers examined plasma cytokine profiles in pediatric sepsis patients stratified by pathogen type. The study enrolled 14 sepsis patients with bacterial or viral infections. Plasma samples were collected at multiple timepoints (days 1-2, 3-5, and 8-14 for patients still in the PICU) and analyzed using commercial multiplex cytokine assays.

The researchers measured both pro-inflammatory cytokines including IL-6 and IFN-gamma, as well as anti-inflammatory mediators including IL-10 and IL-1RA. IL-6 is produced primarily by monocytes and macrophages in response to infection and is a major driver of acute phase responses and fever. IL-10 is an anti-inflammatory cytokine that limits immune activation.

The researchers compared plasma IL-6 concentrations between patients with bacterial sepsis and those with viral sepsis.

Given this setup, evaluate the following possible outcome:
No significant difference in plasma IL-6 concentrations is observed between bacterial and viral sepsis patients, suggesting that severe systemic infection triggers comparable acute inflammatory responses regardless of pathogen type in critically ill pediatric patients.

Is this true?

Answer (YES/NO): NO